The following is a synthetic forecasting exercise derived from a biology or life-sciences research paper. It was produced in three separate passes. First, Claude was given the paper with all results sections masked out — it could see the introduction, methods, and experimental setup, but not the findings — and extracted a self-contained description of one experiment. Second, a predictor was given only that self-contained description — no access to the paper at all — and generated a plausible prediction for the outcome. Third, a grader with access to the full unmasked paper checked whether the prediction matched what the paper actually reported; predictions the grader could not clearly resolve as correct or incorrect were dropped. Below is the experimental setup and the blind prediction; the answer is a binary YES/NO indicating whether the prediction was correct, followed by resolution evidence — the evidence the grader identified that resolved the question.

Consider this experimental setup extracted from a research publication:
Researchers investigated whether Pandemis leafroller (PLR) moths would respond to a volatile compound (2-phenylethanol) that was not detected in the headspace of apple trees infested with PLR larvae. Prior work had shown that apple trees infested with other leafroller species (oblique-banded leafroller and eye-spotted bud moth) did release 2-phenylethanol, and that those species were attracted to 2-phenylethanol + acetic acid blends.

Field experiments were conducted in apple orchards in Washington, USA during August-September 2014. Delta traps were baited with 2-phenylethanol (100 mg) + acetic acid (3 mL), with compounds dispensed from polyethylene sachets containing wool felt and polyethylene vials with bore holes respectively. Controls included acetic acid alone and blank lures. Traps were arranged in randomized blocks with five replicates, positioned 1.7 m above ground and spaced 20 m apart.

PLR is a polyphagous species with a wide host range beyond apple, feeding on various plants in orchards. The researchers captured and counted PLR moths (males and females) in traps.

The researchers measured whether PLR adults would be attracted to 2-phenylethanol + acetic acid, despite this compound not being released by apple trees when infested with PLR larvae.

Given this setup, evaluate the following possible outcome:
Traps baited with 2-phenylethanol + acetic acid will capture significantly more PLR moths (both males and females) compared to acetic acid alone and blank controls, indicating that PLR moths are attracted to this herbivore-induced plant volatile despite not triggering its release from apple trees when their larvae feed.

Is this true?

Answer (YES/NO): YES